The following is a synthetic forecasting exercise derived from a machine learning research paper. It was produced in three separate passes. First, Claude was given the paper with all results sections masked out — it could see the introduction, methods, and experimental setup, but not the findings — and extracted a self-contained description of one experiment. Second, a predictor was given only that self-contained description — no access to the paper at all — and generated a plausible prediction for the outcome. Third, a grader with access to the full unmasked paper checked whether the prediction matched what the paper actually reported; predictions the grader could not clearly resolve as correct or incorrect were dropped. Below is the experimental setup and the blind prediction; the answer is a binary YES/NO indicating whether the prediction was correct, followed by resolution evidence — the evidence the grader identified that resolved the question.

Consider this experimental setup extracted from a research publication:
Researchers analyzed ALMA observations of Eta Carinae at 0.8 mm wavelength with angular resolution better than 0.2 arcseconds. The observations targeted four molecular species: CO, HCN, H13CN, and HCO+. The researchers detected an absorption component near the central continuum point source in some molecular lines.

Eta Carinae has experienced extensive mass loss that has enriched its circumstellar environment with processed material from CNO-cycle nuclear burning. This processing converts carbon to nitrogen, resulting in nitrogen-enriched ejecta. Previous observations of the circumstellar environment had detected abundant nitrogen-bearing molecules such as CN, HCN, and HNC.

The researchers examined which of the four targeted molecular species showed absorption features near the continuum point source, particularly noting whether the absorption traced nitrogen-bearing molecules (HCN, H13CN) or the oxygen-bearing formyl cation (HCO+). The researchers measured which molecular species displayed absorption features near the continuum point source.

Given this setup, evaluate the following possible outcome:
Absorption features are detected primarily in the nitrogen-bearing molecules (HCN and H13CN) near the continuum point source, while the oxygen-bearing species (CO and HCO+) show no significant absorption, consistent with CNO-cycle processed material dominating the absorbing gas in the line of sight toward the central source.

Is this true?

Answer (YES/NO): NO